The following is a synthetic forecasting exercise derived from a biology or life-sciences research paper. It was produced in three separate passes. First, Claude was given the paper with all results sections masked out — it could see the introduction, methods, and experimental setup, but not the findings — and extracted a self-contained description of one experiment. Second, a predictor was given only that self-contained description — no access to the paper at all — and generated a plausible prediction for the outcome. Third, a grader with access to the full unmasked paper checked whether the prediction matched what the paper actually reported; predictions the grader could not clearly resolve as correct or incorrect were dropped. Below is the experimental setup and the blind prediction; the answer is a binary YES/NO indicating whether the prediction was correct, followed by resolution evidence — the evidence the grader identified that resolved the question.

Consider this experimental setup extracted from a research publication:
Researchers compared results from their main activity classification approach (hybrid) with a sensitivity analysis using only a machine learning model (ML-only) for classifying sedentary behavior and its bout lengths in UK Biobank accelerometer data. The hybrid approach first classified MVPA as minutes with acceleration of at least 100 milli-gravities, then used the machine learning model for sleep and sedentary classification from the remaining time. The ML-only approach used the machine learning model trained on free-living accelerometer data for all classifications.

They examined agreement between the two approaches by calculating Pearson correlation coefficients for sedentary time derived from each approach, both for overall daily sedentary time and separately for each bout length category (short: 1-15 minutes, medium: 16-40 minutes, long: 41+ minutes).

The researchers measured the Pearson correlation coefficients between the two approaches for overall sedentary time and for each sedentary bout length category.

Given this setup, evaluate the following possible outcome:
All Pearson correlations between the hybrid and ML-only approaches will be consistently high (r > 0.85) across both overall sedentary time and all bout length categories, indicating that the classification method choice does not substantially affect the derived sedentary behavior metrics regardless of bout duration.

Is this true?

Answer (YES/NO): NO